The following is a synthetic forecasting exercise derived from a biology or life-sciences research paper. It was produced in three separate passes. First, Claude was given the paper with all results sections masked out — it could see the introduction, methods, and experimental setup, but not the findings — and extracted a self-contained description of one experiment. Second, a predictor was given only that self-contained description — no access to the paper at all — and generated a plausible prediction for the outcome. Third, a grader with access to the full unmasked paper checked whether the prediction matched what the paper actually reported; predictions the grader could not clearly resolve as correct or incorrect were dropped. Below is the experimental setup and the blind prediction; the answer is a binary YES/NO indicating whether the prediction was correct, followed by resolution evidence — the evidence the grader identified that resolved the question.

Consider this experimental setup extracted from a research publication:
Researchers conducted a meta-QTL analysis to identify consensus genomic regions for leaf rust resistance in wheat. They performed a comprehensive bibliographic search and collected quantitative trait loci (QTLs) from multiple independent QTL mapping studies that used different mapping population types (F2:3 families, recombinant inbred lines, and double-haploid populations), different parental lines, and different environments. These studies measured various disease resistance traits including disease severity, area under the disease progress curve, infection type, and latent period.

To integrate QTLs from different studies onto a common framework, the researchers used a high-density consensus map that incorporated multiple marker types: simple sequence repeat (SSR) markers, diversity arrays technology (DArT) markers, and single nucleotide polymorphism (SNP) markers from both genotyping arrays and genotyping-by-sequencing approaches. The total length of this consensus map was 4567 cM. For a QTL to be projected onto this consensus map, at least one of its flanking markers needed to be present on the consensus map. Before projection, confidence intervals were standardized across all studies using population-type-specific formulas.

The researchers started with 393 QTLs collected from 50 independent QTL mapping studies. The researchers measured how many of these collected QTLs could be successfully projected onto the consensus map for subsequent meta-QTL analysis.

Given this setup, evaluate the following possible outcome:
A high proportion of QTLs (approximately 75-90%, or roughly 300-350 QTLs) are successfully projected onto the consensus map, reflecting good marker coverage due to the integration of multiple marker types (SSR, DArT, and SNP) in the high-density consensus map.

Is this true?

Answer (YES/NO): YES